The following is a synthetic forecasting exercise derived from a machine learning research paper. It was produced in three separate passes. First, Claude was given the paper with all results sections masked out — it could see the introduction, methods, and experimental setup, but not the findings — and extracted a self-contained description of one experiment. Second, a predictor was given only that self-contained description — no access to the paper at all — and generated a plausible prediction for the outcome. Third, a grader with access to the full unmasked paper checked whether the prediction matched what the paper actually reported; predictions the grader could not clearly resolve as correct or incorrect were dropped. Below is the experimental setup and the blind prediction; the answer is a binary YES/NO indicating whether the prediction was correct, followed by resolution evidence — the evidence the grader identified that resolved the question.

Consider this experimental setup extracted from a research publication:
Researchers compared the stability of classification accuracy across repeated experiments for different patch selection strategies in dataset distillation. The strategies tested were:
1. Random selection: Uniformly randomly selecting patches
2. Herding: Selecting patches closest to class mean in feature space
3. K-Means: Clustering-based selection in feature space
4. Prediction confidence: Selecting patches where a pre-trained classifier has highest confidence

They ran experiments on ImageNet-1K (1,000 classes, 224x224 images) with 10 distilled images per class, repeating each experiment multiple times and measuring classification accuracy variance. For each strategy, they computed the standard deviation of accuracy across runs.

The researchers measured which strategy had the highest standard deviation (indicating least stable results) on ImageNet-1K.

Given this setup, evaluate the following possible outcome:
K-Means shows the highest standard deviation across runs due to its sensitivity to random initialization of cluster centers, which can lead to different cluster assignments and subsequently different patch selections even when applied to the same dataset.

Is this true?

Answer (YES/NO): NO